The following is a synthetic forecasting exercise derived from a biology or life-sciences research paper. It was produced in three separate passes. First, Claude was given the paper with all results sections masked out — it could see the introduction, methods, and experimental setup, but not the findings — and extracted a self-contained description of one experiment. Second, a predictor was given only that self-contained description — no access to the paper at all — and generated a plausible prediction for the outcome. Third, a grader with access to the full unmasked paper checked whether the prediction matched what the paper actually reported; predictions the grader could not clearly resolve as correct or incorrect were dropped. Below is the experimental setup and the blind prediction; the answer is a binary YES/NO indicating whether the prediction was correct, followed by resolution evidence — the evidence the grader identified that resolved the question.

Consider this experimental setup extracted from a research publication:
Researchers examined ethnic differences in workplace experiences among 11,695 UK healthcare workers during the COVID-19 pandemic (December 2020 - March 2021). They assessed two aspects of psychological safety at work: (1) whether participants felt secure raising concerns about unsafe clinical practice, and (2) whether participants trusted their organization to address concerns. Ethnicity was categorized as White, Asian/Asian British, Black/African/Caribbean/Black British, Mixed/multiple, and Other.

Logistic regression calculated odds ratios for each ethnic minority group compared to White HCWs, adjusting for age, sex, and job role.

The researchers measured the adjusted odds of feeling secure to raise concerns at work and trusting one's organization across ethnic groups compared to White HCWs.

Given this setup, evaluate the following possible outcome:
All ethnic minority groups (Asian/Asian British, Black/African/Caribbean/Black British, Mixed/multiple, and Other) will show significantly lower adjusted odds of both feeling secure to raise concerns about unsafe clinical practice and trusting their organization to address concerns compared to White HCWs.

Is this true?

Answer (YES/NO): YES